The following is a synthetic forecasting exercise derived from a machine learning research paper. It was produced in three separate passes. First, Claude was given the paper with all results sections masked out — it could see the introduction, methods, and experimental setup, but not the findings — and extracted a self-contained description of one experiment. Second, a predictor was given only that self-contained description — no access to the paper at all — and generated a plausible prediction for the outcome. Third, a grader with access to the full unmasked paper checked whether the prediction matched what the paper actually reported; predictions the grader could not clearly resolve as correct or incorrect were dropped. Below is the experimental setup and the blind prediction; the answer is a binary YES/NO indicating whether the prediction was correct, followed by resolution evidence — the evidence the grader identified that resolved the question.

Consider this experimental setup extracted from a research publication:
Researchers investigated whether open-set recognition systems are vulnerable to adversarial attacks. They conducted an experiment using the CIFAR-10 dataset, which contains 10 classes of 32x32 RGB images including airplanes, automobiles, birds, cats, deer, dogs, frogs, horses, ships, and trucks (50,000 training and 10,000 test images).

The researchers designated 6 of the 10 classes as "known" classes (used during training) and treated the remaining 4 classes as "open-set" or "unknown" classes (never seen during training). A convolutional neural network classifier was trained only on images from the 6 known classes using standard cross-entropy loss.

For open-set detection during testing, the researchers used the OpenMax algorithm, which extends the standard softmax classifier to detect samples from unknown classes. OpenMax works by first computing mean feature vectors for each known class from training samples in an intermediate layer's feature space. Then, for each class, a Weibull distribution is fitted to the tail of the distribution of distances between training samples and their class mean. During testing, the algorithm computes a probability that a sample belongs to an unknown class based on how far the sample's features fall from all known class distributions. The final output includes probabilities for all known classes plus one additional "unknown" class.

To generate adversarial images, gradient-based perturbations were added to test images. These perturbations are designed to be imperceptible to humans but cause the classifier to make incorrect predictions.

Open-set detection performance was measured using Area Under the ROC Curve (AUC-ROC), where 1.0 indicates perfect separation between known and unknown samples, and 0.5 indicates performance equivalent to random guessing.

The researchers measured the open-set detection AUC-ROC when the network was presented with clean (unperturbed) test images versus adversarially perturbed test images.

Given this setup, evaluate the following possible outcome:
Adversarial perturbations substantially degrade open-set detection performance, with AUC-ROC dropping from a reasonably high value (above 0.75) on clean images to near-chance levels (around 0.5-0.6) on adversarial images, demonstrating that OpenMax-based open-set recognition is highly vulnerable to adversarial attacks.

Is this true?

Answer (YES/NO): YES